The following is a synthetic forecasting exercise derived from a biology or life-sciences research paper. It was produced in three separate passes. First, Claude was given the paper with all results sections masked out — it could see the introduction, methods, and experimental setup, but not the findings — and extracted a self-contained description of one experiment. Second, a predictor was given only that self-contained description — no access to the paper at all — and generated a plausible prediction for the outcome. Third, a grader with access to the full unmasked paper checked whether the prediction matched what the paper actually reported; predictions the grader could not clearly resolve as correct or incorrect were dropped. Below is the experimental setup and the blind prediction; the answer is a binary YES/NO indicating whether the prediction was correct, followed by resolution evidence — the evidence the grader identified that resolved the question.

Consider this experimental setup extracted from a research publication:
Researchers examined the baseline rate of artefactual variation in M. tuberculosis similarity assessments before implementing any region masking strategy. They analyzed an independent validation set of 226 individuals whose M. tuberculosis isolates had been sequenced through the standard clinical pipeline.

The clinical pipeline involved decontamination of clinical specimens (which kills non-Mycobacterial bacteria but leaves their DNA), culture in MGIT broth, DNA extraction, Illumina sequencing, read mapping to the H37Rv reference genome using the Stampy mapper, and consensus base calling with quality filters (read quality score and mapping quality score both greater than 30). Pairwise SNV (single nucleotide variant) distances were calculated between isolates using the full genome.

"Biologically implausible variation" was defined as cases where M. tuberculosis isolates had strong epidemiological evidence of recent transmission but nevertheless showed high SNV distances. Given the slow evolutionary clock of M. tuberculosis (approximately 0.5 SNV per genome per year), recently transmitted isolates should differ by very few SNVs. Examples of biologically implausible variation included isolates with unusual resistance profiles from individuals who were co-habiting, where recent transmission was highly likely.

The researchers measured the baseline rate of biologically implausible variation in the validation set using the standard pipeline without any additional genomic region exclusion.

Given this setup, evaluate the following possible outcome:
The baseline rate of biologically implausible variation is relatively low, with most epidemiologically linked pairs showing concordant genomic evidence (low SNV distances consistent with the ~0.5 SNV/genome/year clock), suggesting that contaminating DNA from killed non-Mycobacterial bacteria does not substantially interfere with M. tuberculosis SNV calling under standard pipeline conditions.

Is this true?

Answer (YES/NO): NO